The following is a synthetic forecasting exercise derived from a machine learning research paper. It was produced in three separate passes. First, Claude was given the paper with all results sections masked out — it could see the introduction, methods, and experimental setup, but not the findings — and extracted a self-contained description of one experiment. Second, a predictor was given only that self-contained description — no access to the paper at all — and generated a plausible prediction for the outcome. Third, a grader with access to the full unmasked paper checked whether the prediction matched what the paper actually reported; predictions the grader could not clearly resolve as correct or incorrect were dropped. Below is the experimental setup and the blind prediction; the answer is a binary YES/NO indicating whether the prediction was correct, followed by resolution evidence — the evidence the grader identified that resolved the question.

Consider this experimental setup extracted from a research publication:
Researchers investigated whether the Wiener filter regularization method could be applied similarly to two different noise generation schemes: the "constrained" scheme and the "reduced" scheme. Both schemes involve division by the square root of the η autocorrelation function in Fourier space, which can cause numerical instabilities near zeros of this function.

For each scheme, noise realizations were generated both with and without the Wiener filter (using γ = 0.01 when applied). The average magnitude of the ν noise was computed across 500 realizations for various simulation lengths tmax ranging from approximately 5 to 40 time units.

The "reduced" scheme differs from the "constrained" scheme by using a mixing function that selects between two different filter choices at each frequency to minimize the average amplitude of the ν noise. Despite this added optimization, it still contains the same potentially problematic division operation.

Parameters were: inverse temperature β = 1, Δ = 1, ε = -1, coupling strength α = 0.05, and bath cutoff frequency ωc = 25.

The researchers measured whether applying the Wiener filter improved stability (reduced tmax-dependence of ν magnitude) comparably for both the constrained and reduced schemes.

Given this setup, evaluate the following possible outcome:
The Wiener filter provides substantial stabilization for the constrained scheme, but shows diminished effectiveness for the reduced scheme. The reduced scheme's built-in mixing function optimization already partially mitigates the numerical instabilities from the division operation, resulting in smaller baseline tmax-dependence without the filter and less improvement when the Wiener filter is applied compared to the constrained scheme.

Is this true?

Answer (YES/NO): NO